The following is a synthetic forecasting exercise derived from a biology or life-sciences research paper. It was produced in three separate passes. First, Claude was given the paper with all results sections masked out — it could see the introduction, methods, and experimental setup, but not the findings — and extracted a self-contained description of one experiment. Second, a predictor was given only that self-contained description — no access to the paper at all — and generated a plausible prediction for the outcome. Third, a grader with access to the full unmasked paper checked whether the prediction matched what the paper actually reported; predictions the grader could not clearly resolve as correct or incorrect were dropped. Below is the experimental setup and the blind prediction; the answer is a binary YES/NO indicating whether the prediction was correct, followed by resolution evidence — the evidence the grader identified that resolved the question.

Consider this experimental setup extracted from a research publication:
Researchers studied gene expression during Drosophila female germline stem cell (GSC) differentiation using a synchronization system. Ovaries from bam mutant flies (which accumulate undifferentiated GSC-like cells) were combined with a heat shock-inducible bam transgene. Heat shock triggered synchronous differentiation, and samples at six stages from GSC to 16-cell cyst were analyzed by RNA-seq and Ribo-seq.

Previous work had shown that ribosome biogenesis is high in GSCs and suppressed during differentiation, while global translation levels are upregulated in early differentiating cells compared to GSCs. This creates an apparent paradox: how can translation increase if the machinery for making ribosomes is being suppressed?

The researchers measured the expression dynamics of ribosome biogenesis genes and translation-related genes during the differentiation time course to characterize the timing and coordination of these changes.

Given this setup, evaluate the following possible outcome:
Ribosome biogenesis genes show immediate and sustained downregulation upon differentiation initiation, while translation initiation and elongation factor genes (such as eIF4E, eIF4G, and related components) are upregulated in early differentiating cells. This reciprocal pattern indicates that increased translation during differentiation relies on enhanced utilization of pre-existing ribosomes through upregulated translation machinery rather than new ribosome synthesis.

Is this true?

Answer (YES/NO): NO